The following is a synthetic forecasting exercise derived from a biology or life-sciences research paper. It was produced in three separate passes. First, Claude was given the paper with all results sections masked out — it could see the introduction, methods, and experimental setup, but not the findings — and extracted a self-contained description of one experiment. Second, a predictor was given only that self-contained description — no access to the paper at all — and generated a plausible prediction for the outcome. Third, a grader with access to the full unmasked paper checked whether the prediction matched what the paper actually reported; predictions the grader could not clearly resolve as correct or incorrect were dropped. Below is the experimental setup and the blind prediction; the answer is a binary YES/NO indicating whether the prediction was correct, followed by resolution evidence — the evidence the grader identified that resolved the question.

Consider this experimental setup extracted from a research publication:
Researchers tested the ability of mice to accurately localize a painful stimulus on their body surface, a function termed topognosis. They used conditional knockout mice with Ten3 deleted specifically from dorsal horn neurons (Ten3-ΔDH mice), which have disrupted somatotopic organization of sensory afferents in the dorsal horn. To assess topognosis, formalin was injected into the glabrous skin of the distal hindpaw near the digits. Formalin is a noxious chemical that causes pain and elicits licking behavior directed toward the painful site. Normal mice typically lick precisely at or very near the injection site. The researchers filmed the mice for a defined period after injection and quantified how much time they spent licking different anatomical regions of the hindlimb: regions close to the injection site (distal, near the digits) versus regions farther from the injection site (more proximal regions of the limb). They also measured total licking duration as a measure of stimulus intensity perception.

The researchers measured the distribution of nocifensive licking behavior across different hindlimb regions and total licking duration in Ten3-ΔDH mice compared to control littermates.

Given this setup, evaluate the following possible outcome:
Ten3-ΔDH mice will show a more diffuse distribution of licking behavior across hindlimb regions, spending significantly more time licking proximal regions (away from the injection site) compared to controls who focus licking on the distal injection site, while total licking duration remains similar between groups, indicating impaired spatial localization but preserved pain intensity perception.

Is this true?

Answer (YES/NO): YES